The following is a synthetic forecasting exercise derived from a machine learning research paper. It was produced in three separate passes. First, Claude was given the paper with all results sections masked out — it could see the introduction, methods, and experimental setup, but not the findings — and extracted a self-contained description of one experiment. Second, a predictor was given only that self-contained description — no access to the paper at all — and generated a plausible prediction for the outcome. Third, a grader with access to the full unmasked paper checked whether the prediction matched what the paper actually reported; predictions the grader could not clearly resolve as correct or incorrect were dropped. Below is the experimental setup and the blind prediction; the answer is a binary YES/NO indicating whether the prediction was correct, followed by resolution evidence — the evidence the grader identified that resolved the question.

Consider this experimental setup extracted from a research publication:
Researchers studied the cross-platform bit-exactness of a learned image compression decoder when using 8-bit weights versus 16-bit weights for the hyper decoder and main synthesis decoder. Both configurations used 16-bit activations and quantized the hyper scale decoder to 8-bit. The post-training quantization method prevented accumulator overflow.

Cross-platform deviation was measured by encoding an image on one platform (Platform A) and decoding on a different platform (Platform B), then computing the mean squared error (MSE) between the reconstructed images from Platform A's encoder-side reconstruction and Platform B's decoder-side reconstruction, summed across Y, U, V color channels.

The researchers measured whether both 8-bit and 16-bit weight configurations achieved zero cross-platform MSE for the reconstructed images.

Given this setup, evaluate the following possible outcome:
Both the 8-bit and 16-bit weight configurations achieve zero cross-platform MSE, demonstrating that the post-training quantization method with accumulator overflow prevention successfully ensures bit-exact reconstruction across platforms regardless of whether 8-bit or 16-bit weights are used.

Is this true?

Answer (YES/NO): YES